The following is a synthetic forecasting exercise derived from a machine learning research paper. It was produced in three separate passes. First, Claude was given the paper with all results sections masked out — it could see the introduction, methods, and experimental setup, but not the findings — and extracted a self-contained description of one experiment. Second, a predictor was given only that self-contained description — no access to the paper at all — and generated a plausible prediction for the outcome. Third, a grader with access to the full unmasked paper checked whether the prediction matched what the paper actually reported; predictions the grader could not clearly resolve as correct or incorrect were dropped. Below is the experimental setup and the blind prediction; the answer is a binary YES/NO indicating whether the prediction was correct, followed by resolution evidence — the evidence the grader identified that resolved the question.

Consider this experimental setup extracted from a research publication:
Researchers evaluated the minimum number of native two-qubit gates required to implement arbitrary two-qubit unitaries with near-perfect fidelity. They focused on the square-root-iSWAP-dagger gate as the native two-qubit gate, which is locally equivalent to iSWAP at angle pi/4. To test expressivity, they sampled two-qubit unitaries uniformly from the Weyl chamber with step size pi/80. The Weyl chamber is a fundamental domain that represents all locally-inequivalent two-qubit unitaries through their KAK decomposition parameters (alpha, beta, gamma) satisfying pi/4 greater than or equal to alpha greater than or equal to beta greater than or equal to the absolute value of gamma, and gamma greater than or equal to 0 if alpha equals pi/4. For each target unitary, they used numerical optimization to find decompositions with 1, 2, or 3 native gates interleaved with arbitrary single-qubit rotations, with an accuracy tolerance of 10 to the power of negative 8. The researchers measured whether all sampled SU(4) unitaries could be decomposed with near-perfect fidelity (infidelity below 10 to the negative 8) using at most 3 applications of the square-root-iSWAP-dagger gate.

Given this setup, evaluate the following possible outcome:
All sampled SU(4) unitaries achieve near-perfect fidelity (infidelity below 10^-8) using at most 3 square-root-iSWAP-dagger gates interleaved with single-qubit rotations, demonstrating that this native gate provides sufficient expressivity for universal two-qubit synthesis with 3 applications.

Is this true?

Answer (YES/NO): YES